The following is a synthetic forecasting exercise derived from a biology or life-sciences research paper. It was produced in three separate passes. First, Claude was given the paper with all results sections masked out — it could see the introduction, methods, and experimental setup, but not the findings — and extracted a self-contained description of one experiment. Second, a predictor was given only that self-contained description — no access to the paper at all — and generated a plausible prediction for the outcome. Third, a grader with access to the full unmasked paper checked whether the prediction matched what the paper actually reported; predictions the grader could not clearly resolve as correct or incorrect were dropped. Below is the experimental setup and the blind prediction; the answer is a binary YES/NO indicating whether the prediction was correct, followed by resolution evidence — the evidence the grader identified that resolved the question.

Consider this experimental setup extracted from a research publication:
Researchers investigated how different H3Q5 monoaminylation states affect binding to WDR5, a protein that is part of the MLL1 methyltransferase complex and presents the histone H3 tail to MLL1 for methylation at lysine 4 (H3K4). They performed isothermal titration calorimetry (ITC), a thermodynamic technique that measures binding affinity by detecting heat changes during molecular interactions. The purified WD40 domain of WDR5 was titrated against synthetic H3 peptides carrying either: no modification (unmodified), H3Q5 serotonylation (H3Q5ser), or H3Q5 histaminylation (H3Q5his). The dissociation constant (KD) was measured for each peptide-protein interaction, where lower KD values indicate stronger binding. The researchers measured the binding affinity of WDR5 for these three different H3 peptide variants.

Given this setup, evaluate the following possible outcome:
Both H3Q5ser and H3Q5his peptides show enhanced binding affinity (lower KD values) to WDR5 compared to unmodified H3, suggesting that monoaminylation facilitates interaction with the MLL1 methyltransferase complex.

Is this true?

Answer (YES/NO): NO